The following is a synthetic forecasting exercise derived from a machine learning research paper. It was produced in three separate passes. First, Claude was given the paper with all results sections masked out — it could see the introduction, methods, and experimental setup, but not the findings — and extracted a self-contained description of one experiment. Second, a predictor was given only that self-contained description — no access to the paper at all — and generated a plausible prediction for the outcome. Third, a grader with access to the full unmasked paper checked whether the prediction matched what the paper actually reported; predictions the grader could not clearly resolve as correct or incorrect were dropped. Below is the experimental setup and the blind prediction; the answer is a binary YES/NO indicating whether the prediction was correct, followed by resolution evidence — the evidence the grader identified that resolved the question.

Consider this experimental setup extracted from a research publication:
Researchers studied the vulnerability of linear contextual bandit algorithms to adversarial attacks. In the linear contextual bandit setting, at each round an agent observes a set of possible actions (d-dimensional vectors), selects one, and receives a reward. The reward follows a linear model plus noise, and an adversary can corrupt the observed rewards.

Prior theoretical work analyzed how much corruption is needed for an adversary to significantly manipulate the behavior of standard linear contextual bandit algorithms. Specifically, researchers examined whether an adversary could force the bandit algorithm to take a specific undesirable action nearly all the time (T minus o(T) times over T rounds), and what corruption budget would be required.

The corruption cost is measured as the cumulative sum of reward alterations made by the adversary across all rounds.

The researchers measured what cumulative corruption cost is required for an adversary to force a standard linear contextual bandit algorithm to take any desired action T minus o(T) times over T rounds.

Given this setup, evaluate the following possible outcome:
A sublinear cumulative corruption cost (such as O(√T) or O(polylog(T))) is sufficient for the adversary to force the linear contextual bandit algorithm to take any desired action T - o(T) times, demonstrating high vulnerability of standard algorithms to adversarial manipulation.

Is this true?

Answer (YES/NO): YES